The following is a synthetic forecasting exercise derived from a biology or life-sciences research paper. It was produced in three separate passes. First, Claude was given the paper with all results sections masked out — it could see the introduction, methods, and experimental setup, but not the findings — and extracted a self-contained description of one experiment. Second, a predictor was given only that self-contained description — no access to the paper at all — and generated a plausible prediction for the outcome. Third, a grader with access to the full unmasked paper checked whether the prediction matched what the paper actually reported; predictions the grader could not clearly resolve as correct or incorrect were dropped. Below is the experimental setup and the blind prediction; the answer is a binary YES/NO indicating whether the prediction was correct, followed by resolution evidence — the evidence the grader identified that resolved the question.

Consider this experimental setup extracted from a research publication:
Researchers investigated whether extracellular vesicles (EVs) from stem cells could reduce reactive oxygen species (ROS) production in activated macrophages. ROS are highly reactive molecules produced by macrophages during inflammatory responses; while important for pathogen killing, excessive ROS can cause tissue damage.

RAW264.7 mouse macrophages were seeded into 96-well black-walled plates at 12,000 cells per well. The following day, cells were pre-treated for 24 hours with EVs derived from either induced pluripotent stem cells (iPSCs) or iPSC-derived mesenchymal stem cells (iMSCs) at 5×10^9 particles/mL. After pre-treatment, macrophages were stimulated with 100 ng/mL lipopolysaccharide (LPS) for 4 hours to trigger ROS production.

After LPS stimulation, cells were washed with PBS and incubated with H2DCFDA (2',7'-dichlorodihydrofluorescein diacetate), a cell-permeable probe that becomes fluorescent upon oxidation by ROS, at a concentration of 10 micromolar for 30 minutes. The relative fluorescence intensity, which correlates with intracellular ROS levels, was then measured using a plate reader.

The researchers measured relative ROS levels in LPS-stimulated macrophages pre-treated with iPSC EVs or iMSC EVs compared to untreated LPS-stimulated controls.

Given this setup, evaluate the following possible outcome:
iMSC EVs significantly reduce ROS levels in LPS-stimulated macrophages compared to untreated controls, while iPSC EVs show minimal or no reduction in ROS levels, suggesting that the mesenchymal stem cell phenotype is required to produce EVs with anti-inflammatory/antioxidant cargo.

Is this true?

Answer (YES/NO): NO